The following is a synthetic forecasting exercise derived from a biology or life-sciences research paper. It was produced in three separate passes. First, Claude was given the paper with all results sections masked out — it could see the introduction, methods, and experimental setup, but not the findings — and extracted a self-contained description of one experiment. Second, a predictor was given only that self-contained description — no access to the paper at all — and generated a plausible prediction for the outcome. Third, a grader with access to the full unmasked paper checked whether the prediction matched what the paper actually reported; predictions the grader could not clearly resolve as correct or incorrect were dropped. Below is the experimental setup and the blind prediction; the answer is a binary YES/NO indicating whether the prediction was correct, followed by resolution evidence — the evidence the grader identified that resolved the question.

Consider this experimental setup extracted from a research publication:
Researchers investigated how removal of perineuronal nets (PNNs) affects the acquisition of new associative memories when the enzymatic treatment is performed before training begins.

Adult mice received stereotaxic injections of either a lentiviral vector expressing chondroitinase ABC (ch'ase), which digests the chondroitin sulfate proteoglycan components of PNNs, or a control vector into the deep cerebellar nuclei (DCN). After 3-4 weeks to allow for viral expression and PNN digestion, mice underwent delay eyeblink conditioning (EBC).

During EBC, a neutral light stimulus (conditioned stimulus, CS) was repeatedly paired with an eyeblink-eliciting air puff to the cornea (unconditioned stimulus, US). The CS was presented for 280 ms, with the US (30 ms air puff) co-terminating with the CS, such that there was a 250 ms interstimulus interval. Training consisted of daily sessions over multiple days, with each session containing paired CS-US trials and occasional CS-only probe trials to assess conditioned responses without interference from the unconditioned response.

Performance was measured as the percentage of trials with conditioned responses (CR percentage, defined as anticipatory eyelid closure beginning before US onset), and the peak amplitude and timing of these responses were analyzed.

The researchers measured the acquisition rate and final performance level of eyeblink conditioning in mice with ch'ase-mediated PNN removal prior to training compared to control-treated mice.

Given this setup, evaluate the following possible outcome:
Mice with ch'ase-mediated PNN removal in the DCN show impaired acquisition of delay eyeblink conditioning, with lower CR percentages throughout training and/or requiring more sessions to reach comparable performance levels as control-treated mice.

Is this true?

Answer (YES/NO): NO